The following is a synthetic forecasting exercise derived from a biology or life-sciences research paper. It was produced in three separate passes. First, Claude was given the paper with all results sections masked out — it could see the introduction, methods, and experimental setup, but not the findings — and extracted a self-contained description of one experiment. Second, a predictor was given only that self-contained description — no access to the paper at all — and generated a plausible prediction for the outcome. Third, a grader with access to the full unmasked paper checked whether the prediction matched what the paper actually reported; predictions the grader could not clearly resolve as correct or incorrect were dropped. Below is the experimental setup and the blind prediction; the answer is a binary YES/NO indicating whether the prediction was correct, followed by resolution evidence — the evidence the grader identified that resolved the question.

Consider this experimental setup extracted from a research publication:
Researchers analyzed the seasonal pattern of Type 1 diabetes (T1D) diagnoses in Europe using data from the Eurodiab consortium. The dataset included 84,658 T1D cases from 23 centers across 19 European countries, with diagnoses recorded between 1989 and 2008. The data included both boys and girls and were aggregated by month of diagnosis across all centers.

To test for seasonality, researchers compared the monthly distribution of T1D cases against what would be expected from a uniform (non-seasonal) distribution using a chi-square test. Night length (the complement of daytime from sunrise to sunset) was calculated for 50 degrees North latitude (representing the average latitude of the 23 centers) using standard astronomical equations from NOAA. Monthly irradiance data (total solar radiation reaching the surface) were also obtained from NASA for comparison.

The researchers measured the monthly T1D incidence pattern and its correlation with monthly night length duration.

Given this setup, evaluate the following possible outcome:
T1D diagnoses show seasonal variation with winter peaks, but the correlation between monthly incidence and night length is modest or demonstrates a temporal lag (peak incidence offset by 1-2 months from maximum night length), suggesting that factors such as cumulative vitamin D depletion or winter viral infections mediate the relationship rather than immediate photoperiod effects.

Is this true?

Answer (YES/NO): NO